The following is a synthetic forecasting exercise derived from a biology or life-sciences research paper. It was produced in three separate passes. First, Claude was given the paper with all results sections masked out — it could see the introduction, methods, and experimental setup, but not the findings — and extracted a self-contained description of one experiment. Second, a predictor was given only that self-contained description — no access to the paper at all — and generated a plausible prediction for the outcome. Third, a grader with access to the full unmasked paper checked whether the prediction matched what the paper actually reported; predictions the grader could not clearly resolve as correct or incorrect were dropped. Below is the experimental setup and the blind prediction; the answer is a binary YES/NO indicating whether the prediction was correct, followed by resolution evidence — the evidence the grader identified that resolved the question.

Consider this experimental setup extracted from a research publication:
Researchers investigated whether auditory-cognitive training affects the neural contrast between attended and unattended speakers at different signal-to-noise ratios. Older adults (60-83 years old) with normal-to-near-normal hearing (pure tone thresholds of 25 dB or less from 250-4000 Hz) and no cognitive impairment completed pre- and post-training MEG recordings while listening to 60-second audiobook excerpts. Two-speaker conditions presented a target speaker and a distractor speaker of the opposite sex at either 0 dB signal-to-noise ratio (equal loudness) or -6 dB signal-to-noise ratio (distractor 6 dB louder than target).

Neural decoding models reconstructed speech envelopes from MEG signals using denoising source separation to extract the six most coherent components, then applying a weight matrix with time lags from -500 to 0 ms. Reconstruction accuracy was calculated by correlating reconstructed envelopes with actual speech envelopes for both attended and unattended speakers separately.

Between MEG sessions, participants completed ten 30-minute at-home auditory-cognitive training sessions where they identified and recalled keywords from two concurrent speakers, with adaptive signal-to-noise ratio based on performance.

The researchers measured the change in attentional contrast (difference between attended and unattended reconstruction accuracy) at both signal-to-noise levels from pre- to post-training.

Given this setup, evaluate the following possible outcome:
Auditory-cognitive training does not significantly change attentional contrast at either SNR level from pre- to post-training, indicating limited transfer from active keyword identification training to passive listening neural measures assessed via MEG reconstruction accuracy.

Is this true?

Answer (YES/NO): NO